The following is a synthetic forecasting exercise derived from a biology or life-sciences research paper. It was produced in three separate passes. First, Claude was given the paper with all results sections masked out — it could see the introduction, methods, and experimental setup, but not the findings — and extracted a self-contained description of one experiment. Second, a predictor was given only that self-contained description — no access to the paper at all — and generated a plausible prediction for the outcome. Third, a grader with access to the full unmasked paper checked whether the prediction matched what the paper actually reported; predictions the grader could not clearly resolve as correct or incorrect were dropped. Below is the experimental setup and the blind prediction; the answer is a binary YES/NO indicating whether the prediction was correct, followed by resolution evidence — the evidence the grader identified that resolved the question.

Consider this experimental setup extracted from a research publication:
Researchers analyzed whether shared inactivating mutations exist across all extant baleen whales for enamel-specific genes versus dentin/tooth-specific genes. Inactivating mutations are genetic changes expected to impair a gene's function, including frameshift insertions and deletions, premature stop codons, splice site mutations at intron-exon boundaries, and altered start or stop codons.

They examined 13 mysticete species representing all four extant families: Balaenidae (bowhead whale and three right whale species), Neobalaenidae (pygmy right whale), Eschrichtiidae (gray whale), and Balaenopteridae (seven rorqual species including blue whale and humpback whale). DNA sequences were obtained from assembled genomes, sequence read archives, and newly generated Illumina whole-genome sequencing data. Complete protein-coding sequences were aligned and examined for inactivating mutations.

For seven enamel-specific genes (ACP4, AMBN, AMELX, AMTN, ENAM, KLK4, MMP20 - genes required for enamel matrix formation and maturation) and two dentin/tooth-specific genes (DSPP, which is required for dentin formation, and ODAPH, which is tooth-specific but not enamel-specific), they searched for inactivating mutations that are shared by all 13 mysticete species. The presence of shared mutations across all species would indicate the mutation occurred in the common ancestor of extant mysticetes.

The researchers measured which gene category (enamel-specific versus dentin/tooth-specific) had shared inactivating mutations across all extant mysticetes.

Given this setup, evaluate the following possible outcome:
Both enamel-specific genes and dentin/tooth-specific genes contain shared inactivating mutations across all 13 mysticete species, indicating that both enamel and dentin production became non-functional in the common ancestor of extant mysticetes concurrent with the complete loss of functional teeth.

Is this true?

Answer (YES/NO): NO